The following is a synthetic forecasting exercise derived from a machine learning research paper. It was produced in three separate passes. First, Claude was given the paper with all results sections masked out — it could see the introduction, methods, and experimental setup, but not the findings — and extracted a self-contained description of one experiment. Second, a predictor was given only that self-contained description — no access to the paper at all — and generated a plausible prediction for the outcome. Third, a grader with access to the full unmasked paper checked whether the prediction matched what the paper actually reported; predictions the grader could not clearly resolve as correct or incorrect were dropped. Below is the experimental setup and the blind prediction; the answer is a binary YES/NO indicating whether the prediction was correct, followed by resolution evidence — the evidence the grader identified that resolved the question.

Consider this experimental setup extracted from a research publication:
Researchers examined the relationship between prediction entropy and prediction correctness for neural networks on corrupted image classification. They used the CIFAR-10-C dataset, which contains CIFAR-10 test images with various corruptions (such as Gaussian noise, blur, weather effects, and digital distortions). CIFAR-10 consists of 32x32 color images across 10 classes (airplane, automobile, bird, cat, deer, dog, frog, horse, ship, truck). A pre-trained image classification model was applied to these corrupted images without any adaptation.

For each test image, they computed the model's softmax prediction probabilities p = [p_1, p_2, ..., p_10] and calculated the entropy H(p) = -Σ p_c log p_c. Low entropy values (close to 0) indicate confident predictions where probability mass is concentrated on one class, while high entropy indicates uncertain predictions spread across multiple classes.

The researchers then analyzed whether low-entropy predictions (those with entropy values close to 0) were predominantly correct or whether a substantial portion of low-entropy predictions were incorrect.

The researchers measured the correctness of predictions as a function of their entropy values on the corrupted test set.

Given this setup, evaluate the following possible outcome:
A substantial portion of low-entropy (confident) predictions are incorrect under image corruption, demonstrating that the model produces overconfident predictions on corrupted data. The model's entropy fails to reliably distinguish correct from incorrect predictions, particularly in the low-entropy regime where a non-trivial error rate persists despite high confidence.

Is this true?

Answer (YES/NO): YES